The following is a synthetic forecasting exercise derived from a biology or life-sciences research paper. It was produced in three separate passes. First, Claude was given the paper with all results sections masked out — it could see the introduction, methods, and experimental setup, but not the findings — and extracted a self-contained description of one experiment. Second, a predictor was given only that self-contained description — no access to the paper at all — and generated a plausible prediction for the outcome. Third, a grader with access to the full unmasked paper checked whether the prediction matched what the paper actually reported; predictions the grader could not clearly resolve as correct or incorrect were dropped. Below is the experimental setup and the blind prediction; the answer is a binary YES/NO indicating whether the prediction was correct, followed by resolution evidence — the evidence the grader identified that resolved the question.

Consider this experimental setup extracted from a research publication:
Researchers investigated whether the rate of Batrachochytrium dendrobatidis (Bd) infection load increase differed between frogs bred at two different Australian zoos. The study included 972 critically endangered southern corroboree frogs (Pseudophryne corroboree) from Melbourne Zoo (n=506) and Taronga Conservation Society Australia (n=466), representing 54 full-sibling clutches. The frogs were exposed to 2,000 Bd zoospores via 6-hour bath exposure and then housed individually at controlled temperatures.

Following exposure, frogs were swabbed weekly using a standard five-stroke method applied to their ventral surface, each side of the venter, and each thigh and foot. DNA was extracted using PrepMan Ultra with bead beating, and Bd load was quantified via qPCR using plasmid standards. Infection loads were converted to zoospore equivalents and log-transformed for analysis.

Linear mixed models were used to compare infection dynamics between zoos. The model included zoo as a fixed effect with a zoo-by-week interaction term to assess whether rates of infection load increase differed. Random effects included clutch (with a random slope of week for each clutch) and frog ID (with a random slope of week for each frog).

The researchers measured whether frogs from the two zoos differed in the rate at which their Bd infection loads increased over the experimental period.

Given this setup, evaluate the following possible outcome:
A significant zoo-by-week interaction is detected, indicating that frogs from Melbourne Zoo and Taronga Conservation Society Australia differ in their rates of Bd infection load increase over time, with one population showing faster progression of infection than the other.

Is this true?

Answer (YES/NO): NO